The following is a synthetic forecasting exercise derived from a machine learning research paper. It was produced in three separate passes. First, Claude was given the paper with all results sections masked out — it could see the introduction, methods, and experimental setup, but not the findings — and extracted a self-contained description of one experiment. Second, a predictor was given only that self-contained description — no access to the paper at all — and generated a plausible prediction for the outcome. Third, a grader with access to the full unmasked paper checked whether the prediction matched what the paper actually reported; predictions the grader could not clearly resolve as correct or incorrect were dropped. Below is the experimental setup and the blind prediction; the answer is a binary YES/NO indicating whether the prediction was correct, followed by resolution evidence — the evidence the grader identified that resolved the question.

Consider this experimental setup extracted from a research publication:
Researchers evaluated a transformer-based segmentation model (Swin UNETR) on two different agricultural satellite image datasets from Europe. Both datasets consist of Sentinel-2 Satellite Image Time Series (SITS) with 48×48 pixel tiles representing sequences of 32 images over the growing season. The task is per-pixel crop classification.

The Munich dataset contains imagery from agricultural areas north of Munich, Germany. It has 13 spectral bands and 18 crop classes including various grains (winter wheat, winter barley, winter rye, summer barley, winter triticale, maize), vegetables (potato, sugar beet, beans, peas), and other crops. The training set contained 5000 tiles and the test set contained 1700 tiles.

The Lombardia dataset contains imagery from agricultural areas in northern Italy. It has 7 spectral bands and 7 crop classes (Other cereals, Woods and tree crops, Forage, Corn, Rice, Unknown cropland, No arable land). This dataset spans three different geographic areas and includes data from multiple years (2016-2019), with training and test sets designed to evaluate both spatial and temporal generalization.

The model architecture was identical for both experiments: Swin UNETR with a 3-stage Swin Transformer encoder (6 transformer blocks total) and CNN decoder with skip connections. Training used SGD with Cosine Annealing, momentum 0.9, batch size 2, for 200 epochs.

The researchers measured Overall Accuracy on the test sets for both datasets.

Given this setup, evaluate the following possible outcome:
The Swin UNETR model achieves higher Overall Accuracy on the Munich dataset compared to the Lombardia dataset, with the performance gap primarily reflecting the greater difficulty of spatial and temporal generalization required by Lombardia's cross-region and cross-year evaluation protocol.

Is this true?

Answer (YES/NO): NO